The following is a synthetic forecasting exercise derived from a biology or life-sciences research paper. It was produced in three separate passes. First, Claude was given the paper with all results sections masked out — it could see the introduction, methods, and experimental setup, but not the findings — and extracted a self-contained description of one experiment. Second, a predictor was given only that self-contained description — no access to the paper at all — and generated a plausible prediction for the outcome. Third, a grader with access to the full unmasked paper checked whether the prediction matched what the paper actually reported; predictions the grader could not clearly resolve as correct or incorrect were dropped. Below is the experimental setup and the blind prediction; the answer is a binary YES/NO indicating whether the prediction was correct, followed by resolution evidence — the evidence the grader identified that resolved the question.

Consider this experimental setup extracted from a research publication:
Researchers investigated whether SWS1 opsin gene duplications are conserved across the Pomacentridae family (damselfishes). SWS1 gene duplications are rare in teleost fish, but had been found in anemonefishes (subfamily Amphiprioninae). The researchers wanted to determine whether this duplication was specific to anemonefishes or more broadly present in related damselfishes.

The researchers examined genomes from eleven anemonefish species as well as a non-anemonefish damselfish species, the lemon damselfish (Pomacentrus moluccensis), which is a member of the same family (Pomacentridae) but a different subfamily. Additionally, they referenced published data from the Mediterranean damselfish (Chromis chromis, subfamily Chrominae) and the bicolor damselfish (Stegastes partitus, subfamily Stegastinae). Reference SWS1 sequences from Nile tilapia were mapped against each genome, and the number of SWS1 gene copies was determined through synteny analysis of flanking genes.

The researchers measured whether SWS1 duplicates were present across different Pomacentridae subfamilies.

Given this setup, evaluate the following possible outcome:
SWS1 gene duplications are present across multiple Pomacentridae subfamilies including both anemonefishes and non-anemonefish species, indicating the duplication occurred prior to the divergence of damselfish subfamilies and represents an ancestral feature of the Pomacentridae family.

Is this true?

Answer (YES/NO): NO